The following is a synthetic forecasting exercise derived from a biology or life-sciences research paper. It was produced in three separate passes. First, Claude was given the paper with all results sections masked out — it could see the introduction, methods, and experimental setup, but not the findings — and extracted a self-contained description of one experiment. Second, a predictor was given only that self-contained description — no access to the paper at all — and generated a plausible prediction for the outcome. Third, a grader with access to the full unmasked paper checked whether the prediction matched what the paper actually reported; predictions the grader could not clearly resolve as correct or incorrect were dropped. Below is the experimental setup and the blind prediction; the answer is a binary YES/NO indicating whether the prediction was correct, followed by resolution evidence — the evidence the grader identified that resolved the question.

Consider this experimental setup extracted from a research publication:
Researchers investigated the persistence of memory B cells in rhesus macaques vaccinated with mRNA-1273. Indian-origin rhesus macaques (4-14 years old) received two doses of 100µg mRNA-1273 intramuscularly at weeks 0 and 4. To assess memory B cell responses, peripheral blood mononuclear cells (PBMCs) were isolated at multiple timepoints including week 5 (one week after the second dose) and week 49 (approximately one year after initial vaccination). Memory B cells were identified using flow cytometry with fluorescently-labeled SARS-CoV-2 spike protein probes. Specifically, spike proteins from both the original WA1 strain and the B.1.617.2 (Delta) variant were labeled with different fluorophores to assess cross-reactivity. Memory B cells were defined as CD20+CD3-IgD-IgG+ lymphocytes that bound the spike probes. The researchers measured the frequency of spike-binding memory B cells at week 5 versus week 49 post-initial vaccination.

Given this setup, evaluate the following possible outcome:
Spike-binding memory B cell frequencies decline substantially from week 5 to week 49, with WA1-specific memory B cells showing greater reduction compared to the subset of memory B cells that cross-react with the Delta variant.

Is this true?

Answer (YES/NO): NO